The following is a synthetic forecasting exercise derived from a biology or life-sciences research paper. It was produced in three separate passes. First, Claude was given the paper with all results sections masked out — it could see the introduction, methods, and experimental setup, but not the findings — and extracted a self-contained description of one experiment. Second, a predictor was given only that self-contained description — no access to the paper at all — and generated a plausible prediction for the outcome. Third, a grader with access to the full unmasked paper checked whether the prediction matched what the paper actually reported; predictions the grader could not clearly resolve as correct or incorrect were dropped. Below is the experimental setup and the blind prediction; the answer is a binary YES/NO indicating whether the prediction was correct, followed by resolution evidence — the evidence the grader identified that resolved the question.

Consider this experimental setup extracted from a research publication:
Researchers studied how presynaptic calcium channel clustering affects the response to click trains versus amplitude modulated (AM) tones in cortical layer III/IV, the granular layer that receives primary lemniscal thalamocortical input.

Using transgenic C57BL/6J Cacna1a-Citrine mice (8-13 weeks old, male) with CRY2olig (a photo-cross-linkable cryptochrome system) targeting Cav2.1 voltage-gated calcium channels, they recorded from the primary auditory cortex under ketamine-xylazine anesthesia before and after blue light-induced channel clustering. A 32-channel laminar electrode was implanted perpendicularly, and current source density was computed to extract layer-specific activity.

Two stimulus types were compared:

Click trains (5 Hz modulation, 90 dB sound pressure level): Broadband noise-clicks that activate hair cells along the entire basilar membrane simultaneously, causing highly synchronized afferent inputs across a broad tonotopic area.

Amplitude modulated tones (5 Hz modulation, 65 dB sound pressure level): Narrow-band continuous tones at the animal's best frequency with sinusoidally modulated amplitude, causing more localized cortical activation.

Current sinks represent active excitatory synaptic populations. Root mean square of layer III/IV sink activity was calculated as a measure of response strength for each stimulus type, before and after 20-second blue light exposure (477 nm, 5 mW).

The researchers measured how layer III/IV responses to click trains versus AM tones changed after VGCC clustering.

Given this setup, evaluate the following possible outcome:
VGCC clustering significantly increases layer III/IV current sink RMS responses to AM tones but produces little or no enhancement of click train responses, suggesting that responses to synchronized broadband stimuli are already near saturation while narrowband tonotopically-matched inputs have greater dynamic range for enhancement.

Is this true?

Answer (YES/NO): NO